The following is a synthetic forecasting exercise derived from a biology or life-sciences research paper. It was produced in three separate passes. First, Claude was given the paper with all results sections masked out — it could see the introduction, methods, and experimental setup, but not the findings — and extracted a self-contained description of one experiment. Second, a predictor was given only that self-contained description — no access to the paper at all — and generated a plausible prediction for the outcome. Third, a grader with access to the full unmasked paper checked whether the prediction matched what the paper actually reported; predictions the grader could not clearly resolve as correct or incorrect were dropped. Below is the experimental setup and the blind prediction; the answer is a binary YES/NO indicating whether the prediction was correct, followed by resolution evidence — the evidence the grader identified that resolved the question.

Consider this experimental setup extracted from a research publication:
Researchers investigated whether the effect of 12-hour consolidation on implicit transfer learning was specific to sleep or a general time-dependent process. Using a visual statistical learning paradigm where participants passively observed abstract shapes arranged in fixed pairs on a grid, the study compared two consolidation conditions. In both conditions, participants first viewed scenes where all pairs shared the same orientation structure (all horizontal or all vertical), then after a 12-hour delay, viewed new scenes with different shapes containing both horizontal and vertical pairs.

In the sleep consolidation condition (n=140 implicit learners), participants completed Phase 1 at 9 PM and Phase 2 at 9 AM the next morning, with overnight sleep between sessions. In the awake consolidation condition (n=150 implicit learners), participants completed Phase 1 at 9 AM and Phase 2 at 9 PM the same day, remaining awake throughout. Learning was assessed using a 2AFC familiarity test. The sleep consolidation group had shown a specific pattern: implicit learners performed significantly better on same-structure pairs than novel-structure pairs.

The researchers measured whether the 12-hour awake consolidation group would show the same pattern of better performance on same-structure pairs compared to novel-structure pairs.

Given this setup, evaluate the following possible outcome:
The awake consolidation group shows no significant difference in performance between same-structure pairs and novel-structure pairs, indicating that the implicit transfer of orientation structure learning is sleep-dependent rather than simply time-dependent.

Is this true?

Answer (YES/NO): YES